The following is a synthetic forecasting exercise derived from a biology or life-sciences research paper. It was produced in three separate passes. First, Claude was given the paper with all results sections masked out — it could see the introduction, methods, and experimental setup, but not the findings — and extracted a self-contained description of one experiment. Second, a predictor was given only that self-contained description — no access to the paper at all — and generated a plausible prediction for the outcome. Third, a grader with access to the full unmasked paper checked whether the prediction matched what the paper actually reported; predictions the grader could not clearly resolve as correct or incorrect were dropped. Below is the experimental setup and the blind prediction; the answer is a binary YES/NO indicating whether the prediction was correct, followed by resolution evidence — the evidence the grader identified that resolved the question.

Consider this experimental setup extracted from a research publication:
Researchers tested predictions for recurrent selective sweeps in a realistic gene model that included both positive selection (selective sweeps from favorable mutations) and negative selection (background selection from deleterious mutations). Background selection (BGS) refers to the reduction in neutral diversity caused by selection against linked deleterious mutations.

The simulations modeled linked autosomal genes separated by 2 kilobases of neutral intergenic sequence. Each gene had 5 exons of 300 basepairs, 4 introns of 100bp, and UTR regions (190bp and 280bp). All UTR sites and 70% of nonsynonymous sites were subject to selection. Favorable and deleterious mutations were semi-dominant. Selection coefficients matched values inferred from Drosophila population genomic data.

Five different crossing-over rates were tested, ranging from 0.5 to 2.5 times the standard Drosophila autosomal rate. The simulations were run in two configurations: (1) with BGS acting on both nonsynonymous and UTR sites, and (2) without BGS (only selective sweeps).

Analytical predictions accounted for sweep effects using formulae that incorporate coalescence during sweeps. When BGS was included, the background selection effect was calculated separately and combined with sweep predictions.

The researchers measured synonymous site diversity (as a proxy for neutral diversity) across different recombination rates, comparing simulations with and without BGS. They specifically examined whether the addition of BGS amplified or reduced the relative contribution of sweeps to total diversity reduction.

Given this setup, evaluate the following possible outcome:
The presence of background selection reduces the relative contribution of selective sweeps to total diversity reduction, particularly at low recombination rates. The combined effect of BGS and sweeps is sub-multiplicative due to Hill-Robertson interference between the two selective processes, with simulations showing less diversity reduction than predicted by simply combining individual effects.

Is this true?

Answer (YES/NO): NO